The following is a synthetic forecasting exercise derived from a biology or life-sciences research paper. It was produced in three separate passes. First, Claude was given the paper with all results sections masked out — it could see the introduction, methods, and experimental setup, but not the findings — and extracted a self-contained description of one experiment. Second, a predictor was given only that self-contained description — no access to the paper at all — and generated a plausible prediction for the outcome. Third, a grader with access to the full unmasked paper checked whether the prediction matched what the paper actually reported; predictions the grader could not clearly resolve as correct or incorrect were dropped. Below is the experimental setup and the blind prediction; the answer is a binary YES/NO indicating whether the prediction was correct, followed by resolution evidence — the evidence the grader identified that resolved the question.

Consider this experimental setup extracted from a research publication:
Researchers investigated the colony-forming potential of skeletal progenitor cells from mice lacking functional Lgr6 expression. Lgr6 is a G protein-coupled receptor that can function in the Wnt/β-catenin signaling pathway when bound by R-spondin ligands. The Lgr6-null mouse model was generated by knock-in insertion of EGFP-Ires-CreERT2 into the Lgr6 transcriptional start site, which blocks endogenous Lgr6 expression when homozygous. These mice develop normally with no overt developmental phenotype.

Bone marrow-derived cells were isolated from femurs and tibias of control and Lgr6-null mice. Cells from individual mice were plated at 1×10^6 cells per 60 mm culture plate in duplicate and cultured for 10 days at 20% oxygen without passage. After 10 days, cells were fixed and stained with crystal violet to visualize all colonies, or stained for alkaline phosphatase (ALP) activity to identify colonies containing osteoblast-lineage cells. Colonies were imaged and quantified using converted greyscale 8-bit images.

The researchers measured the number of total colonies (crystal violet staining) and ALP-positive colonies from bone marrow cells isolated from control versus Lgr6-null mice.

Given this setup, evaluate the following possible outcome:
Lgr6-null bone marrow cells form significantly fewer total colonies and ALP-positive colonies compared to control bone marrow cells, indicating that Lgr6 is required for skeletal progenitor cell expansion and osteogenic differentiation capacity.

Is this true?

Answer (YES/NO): YES